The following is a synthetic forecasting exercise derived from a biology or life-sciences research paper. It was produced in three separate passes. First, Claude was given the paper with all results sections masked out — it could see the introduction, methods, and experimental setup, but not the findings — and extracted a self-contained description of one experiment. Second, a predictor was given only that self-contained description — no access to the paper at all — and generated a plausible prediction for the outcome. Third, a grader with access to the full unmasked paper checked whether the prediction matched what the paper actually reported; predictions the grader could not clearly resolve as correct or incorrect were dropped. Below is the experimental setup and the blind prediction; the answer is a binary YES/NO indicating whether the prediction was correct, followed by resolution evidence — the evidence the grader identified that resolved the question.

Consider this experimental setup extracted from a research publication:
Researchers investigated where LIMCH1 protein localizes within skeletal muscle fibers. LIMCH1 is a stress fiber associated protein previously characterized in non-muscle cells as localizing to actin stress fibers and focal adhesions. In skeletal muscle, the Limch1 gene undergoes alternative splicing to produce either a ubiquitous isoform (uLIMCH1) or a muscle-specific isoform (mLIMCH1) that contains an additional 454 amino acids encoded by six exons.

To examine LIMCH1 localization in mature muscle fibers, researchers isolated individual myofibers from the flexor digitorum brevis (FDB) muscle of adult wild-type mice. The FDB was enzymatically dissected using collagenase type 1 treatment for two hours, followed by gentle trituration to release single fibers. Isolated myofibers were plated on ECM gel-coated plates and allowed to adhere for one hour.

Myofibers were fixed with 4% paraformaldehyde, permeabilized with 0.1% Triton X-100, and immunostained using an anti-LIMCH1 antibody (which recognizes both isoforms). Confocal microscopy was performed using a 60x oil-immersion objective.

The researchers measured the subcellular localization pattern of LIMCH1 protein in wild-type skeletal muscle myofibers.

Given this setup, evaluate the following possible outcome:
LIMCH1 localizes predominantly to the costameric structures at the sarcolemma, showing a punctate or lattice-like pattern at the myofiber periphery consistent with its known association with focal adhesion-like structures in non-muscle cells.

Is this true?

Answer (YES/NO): YES